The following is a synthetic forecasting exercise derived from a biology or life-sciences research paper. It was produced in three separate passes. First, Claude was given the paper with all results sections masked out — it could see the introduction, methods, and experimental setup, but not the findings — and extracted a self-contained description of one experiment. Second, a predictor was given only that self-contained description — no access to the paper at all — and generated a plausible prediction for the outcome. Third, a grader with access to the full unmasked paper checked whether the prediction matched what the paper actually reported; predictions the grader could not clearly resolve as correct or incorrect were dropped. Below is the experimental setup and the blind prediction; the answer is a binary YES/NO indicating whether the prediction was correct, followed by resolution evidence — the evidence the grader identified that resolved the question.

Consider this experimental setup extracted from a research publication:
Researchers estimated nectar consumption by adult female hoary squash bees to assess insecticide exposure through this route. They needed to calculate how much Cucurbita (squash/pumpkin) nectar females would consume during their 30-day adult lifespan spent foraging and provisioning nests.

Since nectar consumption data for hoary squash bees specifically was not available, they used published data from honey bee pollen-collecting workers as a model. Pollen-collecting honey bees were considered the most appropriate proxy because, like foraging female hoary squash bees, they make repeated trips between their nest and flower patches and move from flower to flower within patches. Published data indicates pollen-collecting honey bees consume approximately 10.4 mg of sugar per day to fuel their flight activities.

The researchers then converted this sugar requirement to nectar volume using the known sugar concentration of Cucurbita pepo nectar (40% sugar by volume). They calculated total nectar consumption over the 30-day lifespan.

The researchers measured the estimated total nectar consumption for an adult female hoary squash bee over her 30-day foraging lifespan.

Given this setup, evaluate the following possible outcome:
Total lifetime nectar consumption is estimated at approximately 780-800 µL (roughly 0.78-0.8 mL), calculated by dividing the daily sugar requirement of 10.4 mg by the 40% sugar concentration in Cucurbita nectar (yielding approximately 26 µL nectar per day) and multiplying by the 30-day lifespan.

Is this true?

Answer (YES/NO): YES